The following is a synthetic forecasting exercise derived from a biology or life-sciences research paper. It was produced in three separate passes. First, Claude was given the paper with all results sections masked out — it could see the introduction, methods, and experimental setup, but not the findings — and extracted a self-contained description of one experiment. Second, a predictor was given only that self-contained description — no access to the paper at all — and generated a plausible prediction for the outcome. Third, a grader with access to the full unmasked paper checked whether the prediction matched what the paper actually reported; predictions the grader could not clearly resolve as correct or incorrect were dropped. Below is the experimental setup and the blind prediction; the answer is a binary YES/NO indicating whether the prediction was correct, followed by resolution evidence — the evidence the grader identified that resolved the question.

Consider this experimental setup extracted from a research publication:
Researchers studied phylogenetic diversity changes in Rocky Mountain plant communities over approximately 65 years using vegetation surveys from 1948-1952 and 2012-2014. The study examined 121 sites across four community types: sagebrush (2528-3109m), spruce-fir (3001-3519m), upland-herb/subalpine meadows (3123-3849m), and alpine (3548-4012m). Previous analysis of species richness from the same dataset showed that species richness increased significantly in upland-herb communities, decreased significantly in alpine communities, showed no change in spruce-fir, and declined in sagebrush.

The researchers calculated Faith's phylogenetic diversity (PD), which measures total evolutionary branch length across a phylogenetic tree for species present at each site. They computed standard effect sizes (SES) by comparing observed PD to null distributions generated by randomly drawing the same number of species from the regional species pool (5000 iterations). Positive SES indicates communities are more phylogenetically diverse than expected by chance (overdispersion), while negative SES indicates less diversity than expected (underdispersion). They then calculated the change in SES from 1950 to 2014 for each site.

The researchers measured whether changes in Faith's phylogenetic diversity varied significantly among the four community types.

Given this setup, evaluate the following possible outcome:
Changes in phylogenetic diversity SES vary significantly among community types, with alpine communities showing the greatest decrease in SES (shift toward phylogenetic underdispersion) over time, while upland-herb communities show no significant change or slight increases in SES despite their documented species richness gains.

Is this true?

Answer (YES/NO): NO